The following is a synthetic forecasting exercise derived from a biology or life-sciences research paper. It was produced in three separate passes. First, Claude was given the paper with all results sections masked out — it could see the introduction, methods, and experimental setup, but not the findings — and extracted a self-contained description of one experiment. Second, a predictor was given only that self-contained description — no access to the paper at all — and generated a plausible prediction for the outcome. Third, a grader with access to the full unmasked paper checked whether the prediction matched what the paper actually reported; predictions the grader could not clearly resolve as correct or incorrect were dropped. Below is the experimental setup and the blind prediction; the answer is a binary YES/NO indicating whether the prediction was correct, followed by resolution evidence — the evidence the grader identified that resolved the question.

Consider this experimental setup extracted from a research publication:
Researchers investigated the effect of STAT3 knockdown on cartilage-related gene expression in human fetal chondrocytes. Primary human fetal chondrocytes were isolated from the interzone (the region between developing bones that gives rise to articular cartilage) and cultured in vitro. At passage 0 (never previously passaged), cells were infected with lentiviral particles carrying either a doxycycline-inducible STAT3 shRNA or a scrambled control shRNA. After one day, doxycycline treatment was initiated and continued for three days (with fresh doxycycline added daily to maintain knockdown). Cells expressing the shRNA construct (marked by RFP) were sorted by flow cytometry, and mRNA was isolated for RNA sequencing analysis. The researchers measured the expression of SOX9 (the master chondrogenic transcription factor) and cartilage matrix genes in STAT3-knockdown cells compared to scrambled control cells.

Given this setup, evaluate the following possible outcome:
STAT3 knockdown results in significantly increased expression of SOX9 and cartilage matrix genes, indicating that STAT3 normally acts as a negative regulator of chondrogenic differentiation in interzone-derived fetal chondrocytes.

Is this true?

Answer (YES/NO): NO